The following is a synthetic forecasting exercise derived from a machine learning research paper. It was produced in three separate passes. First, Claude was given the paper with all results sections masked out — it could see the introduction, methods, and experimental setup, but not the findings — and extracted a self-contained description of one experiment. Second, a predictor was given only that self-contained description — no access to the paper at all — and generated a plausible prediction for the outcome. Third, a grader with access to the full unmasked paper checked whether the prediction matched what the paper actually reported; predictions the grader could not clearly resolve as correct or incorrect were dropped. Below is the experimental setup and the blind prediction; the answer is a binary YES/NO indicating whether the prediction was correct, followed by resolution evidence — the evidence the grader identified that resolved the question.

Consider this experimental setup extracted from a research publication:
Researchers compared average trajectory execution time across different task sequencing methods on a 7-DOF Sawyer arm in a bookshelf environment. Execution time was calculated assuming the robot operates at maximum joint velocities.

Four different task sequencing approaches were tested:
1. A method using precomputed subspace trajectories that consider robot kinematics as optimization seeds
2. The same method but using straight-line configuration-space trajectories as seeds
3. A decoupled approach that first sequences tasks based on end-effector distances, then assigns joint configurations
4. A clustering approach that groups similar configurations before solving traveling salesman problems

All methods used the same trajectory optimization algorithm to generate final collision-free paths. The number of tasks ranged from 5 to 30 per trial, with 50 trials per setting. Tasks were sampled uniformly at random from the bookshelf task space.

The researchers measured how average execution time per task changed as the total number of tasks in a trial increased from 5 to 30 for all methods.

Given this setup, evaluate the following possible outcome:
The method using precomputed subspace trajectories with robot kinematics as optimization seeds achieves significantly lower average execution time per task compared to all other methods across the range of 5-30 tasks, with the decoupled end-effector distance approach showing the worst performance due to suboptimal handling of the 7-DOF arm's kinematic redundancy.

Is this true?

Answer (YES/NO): NO